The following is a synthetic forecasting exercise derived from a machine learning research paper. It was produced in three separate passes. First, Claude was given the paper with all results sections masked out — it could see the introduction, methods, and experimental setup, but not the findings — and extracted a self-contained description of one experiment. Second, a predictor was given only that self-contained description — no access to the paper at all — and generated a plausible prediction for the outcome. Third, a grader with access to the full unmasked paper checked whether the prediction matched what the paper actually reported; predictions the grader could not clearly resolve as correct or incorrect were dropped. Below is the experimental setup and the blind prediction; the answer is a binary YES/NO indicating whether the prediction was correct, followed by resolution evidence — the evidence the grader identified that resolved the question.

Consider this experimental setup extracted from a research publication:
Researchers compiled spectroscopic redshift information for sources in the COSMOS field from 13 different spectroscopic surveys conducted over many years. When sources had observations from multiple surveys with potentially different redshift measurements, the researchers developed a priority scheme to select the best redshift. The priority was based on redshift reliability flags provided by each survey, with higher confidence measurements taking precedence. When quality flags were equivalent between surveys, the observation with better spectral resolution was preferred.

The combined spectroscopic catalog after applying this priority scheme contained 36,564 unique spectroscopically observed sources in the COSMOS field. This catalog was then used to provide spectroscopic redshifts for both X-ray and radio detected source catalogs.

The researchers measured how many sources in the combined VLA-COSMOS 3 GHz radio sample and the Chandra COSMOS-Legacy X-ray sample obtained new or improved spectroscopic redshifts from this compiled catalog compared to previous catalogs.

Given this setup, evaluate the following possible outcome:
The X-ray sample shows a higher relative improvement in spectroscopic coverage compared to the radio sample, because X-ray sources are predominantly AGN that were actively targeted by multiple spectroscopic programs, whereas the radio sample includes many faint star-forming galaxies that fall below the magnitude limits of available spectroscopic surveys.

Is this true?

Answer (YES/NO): NO